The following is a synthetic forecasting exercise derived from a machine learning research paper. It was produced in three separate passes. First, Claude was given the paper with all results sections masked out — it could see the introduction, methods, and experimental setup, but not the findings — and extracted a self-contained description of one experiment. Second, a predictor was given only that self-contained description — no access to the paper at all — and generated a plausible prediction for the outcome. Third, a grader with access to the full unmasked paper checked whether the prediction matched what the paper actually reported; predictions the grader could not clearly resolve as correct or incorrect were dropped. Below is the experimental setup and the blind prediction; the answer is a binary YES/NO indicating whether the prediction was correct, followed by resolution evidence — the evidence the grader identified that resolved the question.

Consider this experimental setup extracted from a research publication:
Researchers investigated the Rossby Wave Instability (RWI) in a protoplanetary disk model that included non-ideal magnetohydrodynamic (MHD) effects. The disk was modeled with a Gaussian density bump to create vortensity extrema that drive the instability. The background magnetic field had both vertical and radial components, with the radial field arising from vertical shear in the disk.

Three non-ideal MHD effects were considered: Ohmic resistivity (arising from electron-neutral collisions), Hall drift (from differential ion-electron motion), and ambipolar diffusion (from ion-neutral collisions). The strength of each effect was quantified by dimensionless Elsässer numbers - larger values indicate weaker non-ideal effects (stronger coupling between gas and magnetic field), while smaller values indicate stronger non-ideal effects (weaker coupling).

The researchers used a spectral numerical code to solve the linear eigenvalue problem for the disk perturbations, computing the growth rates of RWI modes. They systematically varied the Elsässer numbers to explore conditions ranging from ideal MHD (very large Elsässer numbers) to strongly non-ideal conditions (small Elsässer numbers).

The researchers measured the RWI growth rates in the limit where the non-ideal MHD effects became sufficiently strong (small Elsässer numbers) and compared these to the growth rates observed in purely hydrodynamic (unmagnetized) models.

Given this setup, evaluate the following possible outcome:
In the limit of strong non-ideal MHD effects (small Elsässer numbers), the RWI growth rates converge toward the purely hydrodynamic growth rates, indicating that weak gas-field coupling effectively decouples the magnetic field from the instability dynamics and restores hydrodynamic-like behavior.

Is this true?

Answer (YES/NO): YES